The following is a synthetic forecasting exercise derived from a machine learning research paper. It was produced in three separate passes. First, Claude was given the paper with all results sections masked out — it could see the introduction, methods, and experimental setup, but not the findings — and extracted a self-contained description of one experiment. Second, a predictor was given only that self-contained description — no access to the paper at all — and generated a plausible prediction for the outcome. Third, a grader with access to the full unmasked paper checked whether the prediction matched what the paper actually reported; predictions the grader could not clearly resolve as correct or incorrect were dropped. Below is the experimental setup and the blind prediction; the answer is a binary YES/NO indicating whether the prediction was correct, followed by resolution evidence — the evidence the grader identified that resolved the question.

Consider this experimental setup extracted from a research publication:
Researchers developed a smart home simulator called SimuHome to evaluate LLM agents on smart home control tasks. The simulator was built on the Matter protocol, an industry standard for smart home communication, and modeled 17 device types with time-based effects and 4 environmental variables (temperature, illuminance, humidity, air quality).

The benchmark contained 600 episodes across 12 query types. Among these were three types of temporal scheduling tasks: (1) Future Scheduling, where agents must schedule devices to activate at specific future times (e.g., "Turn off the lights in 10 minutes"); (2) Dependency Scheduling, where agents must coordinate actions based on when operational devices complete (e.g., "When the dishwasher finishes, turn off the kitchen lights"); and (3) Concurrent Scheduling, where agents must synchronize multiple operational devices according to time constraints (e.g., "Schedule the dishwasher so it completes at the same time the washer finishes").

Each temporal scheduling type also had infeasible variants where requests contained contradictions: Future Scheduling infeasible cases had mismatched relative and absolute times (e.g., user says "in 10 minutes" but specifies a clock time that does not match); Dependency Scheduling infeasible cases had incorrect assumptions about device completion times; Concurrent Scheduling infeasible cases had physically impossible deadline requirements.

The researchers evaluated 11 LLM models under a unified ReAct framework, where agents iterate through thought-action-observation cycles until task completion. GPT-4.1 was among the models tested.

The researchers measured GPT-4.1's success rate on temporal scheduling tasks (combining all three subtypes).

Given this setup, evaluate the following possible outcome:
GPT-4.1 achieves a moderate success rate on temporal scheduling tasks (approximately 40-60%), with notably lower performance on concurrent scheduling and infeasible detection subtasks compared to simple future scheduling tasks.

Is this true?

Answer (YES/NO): YES